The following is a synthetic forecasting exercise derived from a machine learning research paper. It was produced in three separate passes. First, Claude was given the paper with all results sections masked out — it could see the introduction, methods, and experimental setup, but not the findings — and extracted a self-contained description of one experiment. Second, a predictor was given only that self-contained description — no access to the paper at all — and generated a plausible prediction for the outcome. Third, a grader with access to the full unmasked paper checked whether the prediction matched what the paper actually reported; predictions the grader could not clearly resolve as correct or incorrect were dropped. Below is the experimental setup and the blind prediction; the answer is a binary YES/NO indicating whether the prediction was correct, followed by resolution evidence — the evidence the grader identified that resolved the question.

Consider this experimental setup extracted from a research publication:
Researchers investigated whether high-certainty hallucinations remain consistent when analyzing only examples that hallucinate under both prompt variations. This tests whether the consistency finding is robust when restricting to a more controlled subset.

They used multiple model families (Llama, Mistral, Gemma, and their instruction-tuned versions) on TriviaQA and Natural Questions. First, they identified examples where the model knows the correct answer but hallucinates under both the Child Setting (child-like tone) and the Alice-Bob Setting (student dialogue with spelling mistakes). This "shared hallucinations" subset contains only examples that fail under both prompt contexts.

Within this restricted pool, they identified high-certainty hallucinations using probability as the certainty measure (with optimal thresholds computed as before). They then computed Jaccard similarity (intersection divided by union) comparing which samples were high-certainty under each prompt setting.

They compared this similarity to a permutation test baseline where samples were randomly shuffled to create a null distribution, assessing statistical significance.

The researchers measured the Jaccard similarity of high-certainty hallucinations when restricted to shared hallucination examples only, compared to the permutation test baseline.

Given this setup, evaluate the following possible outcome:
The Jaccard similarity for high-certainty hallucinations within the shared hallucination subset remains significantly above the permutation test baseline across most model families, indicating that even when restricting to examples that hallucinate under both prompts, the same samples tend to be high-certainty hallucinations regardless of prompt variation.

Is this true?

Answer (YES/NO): YES